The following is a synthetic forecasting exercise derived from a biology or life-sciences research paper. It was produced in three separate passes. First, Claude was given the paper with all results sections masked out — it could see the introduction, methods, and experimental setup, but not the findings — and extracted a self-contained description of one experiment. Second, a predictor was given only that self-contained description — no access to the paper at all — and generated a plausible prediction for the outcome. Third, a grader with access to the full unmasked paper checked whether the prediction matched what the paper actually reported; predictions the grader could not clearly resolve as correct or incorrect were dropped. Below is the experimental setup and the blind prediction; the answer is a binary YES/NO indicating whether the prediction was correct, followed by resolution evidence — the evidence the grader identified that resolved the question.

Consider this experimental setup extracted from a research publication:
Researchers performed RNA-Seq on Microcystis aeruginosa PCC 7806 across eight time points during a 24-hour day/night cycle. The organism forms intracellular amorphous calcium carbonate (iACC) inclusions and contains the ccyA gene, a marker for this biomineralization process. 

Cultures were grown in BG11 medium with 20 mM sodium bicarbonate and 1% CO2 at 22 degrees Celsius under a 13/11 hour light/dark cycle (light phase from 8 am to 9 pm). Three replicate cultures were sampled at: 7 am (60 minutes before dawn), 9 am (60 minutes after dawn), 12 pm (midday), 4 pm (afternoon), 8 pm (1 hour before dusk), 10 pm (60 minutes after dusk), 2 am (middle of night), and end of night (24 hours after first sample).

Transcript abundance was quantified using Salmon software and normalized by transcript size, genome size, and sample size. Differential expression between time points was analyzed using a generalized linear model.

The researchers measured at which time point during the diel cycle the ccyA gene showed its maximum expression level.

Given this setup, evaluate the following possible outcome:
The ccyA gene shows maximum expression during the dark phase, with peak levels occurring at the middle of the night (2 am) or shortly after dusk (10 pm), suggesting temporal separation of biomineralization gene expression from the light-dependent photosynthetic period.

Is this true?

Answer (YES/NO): NO